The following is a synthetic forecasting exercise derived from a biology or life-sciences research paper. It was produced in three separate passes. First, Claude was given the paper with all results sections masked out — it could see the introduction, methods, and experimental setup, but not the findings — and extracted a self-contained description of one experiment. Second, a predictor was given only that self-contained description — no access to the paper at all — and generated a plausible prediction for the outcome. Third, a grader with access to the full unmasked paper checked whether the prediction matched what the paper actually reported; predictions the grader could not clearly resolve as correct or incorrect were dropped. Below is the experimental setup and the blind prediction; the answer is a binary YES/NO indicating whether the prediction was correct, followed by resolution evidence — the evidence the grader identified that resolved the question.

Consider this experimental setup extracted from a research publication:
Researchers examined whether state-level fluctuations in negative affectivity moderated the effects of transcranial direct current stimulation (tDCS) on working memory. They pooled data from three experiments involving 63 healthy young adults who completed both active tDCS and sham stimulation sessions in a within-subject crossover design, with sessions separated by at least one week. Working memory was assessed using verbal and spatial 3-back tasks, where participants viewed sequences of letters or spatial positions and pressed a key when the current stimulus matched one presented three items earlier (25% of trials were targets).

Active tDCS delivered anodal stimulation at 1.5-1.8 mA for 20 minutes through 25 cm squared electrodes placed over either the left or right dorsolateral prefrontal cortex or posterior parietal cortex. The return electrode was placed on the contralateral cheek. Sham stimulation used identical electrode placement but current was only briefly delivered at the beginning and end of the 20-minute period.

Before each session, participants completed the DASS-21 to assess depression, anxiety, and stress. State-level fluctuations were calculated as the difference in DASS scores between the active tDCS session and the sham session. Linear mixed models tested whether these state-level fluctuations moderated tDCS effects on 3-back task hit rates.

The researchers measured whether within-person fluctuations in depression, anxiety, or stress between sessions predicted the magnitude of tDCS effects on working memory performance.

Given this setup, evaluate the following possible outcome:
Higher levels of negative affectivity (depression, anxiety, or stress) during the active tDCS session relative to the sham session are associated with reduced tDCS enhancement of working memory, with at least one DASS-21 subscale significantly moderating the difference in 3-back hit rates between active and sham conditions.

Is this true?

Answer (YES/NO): NO